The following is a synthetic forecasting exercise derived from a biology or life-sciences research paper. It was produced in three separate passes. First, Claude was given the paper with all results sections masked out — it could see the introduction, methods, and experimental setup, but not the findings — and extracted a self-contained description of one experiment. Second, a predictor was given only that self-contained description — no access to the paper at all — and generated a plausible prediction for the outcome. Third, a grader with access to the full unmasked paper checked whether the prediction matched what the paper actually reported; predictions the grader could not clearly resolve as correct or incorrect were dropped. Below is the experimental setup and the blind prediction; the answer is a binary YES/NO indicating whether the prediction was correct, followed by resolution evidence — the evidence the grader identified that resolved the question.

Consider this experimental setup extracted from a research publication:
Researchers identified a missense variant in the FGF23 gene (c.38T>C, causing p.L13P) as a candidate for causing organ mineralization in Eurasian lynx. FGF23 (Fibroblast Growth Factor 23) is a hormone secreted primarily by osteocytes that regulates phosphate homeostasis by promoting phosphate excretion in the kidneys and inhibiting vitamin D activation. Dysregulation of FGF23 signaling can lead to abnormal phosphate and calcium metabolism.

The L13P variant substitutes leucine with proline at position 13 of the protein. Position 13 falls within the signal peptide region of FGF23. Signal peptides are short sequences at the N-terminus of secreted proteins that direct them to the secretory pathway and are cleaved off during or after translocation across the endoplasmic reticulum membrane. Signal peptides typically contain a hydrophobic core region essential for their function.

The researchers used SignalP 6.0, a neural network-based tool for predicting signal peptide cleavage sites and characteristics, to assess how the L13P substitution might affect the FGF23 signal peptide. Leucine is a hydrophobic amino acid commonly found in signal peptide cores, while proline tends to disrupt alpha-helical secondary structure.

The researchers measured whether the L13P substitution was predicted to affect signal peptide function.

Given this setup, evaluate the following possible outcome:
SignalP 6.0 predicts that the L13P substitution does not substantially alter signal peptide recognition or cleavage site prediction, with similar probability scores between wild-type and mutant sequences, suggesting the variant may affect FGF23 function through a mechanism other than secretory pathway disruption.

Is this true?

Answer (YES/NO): NO